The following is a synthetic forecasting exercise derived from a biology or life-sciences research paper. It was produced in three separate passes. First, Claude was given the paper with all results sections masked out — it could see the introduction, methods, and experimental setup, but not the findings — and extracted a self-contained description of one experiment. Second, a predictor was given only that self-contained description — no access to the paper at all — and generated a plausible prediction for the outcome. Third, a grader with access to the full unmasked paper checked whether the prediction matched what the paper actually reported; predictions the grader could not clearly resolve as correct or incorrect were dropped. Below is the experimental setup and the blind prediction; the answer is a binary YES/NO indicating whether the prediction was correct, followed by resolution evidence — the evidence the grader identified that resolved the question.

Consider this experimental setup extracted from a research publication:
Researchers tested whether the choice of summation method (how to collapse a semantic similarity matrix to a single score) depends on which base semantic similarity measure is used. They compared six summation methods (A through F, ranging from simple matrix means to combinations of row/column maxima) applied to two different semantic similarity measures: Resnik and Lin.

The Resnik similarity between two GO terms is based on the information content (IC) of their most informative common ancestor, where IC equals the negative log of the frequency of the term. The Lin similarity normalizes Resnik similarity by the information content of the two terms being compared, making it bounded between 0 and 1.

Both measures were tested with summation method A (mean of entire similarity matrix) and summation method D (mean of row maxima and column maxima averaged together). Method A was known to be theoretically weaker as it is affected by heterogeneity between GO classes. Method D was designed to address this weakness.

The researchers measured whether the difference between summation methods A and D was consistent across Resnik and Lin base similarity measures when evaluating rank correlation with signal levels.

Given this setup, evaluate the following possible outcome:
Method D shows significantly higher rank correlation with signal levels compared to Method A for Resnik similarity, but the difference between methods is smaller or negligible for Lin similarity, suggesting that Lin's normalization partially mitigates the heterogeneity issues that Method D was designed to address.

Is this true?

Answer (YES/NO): NO